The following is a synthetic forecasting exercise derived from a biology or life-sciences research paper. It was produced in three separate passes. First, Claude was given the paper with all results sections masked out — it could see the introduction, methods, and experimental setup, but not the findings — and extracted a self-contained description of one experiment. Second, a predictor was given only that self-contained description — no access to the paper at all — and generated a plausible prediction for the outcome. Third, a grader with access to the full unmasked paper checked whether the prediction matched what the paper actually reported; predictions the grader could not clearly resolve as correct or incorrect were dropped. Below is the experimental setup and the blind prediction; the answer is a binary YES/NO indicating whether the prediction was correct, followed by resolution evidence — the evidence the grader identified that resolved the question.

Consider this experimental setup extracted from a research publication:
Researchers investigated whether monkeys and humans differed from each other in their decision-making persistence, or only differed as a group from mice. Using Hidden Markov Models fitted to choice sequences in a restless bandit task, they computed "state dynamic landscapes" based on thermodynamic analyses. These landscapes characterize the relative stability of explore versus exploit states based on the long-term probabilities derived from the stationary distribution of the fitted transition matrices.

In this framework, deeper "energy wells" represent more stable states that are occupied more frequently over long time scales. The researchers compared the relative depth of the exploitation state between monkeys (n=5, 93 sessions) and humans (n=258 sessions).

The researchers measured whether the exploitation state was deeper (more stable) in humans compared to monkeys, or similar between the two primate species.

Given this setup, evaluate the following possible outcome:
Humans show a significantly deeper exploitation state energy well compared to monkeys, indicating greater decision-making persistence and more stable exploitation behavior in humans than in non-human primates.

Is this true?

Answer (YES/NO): NO